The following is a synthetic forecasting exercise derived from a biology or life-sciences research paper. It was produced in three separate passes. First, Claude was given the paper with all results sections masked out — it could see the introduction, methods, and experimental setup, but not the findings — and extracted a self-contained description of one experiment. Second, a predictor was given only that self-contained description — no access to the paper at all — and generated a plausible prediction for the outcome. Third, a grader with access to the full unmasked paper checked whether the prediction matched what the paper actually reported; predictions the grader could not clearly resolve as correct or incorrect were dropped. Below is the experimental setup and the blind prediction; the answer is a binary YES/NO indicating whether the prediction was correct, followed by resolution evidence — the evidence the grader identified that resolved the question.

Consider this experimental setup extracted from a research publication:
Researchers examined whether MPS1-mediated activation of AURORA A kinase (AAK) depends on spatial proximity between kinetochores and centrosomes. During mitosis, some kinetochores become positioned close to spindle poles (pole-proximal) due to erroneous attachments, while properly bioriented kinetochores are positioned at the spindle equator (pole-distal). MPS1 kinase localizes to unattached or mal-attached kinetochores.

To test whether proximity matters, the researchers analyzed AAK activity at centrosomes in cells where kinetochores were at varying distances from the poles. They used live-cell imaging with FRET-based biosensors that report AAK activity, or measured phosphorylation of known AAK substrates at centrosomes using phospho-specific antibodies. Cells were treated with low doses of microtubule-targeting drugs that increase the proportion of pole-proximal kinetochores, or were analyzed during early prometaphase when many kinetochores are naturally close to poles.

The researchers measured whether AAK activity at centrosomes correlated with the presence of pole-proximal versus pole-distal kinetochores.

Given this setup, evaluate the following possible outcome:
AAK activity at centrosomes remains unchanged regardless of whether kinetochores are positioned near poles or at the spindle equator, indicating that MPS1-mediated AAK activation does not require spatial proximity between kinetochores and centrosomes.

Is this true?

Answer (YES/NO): NO